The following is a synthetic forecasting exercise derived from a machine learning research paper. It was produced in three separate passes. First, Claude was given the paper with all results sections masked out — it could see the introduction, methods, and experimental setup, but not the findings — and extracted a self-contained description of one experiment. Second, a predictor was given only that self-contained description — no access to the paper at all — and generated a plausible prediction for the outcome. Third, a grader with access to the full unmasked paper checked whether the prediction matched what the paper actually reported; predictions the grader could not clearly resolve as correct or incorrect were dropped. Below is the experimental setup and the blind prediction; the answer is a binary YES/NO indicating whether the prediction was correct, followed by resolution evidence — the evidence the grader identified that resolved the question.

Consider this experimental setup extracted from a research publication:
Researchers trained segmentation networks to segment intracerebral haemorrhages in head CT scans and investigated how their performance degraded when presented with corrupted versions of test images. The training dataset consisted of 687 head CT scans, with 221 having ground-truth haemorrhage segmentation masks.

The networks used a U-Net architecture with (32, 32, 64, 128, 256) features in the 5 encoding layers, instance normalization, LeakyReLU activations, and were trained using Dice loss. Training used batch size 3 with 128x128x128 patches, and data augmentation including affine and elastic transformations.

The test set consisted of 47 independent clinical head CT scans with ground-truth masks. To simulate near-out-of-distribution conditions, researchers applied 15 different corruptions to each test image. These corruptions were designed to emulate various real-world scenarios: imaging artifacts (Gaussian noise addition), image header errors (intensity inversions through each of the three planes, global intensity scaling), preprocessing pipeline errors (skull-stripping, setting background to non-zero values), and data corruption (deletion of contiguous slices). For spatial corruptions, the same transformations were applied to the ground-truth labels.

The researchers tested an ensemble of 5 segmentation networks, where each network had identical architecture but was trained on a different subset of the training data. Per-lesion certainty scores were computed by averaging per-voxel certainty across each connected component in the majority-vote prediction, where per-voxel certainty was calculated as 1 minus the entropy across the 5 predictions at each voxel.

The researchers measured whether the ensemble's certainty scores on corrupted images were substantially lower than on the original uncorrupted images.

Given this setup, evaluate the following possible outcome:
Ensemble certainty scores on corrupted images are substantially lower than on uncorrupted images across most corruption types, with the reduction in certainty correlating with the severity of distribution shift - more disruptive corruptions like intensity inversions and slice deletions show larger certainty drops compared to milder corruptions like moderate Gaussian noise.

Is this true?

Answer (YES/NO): NO